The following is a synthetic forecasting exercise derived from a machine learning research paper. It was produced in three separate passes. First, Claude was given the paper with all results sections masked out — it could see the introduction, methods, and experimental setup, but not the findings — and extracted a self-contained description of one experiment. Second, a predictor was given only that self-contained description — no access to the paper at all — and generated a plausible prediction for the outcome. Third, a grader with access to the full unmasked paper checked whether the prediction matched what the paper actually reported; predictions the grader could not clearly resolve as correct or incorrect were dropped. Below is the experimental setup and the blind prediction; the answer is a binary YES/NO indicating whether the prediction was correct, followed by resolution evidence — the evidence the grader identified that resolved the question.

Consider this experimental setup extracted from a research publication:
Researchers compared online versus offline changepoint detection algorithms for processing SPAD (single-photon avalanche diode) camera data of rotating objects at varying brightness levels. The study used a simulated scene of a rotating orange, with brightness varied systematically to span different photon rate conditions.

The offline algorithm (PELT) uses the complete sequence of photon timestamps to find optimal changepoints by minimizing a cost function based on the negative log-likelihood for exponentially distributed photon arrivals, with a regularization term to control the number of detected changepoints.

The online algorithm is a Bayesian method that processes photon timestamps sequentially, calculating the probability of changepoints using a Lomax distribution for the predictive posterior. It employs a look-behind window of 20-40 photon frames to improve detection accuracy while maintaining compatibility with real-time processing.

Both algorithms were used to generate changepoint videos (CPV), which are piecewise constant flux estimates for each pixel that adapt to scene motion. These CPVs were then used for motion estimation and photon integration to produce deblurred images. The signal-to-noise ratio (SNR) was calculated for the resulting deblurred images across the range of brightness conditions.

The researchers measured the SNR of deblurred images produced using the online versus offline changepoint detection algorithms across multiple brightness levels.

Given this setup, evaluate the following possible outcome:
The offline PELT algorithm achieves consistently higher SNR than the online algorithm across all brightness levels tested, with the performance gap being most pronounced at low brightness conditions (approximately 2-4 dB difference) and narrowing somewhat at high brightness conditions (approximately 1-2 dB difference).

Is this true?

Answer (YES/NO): NO